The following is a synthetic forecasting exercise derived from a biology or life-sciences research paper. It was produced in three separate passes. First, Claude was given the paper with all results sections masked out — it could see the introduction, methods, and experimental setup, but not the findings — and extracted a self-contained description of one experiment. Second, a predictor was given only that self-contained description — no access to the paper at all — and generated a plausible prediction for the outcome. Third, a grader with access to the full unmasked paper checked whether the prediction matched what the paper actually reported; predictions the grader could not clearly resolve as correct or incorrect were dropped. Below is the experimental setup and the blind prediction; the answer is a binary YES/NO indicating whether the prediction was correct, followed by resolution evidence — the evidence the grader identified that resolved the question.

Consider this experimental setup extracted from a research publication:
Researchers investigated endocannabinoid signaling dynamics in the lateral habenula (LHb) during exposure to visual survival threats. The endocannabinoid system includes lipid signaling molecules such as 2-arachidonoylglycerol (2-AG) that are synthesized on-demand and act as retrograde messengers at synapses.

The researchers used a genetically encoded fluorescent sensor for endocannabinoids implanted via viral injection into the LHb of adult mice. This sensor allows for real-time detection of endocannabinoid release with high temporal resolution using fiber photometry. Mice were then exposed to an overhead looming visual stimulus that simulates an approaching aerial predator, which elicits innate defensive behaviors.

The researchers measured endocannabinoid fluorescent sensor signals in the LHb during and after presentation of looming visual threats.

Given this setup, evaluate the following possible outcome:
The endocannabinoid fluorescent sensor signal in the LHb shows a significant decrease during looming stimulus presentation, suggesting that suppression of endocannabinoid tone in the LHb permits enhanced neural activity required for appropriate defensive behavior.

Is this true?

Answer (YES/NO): NO